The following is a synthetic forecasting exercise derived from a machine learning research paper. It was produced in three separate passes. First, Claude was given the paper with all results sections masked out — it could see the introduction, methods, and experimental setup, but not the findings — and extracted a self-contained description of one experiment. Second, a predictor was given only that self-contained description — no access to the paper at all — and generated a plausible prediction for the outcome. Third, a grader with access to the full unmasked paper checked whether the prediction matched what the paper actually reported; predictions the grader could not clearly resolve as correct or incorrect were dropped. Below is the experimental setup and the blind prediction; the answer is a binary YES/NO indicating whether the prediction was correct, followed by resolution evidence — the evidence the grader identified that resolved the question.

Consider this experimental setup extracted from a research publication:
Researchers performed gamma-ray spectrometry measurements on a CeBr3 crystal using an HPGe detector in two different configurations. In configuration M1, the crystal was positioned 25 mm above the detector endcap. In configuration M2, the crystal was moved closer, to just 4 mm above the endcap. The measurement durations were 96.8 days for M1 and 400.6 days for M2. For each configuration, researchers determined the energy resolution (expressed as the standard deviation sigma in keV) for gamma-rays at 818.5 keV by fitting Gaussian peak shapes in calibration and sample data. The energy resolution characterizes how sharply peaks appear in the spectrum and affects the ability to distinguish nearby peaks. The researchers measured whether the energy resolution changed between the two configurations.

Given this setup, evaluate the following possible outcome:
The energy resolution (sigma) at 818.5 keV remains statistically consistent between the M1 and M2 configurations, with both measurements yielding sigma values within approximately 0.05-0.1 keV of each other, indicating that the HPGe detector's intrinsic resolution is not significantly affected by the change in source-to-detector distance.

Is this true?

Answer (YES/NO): YES